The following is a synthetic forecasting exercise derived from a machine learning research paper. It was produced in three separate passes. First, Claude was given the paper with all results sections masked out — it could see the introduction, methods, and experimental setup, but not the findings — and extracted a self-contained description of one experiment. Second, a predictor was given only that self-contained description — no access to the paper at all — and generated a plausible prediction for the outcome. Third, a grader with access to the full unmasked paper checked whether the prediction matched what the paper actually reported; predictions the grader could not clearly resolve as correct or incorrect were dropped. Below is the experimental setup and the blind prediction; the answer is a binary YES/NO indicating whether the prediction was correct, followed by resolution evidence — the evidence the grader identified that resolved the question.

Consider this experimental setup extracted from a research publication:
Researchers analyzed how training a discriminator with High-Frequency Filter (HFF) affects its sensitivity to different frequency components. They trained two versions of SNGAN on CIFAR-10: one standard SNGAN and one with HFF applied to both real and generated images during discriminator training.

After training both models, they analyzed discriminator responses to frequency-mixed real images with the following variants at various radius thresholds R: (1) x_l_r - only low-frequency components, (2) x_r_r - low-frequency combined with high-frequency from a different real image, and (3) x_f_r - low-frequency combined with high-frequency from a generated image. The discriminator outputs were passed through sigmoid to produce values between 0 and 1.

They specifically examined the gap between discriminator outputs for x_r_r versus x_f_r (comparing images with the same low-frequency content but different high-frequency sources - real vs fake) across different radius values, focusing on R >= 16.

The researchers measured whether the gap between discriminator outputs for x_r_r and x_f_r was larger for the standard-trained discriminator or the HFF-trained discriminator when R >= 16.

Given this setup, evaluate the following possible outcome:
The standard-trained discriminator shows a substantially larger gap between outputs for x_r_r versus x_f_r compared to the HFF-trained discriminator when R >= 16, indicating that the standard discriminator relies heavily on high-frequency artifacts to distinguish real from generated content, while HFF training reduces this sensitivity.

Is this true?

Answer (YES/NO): YES